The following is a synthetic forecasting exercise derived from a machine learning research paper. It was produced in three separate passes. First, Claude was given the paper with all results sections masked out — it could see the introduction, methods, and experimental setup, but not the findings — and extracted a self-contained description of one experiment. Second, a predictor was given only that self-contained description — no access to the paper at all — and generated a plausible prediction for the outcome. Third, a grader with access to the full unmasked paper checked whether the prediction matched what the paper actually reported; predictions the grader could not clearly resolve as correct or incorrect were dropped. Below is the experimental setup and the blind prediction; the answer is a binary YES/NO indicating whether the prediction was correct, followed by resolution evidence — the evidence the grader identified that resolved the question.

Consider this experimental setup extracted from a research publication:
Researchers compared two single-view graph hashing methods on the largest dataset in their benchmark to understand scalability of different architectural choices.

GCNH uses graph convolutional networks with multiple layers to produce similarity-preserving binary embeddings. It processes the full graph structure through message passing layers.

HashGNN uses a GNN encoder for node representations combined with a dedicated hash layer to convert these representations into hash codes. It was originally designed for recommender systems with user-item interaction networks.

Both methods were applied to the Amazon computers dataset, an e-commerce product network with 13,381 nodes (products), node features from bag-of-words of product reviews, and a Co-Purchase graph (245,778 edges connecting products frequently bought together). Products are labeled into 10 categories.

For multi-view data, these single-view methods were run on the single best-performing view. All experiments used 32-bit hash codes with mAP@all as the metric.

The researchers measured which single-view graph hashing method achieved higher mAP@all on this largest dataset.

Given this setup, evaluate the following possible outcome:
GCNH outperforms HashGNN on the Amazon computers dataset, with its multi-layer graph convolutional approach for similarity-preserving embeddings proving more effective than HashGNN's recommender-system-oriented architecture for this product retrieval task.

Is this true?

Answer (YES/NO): NO